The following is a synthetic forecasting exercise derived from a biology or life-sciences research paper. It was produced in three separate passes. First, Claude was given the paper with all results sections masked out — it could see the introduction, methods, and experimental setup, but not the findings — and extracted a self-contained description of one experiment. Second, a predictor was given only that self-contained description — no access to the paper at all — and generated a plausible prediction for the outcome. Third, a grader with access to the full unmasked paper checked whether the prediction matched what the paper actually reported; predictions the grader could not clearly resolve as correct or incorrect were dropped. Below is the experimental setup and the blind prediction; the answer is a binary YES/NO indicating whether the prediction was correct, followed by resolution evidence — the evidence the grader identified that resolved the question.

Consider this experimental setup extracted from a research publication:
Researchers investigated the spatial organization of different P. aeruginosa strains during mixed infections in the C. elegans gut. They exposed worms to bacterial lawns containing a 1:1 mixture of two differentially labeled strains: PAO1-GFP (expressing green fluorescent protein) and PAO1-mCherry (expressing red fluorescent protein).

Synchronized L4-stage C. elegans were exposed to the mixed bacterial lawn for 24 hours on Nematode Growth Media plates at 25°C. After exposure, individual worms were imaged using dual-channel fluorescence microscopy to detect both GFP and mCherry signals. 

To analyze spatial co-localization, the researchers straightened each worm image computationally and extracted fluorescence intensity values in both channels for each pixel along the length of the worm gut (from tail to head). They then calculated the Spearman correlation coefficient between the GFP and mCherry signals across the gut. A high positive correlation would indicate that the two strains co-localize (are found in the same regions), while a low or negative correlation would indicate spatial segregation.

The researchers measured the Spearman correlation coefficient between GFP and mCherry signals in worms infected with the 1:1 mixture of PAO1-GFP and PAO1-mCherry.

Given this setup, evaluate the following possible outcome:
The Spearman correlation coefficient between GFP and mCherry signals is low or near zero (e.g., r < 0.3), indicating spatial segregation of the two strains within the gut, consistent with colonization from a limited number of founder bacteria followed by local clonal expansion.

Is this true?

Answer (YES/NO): NO